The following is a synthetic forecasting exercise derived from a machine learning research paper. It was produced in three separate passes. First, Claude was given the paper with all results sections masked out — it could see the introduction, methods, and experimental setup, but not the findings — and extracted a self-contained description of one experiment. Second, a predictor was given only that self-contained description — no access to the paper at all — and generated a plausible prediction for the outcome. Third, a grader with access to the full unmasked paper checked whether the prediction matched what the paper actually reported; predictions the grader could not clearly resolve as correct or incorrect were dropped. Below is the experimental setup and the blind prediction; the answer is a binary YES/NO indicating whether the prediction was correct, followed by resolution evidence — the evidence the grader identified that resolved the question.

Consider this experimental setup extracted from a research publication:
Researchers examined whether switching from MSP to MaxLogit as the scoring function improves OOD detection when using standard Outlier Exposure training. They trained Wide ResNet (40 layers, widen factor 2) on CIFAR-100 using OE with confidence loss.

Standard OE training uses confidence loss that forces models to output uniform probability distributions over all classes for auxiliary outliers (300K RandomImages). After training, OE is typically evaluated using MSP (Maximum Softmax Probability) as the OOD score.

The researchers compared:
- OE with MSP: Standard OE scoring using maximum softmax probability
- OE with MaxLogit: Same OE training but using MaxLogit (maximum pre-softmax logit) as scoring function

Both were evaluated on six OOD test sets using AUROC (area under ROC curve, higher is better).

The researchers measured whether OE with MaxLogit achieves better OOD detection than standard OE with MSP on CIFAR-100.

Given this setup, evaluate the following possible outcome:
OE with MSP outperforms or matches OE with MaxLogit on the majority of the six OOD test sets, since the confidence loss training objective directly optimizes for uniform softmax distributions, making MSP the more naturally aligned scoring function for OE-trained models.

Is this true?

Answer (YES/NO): NO